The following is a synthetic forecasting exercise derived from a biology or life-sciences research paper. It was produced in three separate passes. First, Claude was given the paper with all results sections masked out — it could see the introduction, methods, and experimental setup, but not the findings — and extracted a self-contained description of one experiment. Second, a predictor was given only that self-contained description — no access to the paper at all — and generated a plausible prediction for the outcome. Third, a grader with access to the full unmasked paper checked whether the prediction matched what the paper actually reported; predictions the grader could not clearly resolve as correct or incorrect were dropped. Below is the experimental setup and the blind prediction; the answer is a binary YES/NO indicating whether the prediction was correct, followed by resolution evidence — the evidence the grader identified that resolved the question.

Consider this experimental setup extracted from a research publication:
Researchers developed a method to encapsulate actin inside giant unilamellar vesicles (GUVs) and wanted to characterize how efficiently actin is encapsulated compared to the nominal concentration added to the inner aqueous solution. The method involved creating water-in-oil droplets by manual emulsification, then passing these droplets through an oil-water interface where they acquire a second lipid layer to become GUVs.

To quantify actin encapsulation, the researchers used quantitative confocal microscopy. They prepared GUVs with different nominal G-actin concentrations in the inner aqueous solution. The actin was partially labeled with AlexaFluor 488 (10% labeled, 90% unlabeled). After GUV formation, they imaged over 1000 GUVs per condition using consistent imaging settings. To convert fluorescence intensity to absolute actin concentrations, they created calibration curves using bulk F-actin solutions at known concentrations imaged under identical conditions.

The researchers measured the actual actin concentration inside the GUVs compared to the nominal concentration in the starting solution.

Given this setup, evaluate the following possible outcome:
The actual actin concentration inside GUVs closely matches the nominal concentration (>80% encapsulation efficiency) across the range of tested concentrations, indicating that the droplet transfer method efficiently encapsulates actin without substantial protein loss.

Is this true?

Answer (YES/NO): NO